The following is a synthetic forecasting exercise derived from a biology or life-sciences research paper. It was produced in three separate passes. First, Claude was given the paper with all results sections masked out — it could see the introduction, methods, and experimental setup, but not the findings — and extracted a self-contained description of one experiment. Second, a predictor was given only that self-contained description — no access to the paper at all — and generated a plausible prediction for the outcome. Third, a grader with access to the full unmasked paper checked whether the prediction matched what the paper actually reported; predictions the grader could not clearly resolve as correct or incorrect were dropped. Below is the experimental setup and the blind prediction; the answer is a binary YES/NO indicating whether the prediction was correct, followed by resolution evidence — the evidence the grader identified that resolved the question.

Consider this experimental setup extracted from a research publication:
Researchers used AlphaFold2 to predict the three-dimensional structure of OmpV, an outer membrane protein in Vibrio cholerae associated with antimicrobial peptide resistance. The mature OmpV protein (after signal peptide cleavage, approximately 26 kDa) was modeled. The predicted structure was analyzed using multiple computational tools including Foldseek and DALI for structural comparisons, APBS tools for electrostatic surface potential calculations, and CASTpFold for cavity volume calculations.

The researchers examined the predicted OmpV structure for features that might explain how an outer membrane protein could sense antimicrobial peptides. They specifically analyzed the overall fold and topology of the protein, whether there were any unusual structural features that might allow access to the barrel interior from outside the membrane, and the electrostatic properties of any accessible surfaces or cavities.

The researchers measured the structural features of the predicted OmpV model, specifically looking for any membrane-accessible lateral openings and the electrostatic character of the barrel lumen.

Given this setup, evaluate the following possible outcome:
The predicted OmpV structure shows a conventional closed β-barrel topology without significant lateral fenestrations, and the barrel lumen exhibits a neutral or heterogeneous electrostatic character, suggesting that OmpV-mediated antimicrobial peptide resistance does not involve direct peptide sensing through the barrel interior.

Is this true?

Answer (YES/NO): NO